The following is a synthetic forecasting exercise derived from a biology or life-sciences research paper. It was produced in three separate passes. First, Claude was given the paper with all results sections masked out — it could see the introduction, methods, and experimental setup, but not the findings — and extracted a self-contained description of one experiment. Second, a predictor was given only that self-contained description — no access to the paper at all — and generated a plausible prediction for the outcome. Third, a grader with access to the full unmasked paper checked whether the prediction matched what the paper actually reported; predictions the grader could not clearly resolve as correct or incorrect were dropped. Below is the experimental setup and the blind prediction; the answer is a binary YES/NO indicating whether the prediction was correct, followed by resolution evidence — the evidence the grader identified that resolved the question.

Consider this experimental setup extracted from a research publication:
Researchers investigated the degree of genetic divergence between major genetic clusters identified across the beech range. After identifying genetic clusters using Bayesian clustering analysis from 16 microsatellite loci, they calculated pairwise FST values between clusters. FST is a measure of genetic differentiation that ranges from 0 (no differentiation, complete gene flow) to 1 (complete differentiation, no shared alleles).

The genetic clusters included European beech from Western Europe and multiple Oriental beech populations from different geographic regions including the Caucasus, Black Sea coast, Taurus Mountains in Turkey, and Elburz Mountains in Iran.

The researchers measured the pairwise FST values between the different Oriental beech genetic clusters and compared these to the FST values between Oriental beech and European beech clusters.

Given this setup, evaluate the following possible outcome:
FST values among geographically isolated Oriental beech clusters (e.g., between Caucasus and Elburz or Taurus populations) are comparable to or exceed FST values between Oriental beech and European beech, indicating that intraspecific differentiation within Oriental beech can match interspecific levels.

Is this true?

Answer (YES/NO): NO